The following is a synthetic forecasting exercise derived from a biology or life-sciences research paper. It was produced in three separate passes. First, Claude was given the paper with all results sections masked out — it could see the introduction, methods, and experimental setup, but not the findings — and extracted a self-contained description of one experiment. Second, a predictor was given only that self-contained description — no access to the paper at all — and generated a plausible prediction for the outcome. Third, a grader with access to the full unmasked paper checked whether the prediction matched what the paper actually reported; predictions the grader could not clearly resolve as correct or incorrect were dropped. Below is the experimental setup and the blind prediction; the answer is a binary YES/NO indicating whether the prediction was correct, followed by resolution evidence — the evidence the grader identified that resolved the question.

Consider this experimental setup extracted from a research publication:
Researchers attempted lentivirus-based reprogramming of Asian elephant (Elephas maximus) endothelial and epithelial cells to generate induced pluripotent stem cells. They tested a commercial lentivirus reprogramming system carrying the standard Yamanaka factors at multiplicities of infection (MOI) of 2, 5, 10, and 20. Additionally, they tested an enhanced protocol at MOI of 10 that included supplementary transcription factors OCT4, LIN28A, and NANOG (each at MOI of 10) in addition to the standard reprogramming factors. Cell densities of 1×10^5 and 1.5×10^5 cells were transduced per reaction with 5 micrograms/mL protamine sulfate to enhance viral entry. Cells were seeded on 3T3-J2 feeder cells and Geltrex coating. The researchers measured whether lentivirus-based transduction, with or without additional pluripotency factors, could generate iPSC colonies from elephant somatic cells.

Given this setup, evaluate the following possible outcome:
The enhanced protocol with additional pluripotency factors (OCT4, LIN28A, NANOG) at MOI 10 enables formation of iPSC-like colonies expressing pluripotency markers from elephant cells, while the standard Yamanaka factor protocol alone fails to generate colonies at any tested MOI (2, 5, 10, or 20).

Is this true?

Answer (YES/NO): NO